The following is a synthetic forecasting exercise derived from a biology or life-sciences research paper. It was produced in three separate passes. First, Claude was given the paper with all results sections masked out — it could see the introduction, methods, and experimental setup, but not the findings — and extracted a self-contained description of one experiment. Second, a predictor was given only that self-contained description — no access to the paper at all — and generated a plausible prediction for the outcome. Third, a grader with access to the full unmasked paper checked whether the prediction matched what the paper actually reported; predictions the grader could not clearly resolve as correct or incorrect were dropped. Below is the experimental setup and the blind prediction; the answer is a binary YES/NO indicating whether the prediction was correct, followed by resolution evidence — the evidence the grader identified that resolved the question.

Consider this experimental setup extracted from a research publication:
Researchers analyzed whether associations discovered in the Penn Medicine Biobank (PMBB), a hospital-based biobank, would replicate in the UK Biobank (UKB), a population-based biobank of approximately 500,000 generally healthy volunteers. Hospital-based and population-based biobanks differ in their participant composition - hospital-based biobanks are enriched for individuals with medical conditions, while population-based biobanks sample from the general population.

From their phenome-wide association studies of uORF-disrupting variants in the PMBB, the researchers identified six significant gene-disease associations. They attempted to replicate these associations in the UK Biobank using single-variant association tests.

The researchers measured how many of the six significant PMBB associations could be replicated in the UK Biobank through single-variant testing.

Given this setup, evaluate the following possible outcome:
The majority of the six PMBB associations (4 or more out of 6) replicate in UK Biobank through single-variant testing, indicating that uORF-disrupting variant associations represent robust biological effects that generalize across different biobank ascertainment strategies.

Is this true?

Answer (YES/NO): NO